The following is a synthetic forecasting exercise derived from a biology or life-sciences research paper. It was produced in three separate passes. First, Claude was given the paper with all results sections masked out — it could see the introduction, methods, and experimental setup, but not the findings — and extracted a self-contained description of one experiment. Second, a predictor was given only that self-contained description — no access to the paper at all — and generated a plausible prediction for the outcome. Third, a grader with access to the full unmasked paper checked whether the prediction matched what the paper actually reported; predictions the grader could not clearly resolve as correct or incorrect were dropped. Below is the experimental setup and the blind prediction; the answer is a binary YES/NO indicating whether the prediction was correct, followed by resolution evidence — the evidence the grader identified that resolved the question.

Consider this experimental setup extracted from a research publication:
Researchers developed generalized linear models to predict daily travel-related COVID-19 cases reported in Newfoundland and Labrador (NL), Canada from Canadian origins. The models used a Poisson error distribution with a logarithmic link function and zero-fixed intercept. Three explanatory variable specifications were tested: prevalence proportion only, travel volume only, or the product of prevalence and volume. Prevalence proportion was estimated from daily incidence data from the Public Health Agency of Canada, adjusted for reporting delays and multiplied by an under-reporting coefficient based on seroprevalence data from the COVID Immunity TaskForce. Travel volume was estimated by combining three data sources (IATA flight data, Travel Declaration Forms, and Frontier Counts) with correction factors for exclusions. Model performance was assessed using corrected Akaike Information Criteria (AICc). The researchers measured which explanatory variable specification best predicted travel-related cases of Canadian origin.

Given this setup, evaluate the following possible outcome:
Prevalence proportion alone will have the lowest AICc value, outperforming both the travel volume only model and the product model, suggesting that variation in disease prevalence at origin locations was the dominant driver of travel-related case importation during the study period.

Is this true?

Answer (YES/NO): NO